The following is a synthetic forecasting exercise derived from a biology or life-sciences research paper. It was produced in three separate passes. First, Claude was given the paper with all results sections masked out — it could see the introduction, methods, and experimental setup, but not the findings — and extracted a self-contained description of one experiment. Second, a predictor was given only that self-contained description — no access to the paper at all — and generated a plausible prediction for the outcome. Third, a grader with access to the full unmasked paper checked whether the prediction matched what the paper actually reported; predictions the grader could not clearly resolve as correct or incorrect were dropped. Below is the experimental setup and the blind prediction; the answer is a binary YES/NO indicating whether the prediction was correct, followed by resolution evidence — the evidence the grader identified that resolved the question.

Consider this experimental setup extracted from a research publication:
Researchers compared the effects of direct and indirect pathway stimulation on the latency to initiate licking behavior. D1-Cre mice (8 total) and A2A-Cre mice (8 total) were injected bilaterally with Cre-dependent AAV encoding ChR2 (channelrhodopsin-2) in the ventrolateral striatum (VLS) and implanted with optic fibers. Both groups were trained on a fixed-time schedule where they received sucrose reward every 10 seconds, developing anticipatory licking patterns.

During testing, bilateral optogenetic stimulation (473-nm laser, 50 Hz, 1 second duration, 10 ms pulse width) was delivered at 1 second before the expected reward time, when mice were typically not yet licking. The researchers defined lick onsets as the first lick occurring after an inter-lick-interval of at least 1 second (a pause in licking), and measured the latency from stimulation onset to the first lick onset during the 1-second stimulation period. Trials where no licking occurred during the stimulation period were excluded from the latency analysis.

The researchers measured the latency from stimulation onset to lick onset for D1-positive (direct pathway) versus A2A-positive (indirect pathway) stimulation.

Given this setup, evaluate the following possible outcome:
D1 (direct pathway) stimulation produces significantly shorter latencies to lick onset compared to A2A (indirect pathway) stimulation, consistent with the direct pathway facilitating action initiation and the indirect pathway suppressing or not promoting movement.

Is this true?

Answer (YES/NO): YES